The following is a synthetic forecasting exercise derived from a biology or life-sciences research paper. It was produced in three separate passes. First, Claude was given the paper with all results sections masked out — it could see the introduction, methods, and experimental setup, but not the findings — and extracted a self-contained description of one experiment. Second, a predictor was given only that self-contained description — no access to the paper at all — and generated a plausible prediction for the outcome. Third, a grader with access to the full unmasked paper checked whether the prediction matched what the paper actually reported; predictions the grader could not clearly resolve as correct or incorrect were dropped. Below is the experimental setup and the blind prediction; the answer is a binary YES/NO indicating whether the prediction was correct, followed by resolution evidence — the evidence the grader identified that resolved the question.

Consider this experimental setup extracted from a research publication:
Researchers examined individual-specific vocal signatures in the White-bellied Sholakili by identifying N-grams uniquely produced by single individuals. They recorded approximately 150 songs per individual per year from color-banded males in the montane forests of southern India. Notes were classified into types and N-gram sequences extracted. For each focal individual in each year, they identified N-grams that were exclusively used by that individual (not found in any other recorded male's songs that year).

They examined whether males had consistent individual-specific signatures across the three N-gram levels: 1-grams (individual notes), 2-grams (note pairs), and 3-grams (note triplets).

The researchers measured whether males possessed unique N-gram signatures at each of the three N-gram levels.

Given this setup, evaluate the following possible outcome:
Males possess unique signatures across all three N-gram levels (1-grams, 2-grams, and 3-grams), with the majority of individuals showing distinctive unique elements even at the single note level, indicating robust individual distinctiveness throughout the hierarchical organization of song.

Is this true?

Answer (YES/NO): NO